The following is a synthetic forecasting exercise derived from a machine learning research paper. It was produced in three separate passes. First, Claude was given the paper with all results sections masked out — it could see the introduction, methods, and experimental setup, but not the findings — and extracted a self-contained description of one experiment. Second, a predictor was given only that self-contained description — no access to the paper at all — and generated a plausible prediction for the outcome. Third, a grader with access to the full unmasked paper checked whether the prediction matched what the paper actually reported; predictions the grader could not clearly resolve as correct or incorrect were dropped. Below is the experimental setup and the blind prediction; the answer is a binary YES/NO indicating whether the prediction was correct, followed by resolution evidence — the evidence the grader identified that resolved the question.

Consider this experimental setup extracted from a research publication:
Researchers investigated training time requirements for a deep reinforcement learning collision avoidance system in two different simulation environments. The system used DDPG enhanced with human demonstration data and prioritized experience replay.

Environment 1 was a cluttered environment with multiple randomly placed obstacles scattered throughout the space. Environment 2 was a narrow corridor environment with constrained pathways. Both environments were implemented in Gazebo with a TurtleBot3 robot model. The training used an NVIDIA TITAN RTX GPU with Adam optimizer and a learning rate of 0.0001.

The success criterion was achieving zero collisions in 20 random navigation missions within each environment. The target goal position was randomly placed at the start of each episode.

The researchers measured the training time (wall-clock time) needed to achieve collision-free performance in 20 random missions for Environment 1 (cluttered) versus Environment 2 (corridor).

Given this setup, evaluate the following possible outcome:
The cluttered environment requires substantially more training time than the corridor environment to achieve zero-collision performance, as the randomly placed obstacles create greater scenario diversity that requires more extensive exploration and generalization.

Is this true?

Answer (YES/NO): NO